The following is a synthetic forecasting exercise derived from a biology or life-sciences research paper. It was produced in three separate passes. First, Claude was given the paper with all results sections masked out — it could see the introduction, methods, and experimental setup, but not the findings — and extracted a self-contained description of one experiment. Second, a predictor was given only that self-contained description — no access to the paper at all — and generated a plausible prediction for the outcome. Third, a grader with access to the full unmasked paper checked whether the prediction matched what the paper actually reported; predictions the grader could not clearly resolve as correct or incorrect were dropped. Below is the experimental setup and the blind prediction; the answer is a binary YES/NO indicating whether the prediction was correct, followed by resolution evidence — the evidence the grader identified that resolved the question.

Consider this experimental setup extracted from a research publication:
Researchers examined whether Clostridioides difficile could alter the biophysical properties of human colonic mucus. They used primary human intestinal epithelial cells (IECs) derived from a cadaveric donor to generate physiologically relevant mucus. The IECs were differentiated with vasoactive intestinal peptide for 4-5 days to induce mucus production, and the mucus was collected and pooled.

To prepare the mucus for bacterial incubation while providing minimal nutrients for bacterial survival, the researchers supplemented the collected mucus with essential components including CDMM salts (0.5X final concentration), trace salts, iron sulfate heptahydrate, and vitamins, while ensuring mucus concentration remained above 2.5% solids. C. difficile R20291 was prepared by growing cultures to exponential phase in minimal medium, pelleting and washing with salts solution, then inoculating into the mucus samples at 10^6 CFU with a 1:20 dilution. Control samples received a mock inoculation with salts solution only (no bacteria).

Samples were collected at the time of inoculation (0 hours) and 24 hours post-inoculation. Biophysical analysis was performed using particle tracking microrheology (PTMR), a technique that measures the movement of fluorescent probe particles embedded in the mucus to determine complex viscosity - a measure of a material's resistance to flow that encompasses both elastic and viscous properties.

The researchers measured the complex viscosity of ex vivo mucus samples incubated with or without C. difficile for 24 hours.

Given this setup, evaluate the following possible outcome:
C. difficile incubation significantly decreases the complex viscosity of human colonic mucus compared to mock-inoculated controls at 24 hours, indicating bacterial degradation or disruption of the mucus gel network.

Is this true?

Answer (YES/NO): NO